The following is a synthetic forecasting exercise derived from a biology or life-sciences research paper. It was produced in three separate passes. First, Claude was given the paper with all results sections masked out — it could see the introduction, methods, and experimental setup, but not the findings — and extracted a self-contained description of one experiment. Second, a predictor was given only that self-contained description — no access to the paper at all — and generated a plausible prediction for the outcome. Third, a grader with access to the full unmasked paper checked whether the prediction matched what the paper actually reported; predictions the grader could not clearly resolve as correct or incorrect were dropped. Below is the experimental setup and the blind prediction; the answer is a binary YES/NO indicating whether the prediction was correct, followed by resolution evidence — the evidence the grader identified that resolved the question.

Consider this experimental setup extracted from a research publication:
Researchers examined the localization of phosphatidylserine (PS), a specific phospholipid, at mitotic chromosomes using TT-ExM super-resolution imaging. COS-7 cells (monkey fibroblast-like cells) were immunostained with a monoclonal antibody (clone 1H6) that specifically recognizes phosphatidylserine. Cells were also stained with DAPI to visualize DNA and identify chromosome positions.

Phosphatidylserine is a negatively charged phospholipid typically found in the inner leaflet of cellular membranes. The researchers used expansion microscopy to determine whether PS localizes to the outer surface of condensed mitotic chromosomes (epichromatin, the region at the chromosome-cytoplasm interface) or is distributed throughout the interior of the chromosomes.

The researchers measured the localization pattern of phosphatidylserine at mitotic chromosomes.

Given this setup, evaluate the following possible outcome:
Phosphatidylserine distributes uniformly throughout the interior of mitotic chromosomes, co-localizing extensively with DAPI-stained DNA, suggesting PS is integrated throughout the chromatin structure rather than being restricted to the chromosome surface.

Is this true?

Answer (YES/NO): NO